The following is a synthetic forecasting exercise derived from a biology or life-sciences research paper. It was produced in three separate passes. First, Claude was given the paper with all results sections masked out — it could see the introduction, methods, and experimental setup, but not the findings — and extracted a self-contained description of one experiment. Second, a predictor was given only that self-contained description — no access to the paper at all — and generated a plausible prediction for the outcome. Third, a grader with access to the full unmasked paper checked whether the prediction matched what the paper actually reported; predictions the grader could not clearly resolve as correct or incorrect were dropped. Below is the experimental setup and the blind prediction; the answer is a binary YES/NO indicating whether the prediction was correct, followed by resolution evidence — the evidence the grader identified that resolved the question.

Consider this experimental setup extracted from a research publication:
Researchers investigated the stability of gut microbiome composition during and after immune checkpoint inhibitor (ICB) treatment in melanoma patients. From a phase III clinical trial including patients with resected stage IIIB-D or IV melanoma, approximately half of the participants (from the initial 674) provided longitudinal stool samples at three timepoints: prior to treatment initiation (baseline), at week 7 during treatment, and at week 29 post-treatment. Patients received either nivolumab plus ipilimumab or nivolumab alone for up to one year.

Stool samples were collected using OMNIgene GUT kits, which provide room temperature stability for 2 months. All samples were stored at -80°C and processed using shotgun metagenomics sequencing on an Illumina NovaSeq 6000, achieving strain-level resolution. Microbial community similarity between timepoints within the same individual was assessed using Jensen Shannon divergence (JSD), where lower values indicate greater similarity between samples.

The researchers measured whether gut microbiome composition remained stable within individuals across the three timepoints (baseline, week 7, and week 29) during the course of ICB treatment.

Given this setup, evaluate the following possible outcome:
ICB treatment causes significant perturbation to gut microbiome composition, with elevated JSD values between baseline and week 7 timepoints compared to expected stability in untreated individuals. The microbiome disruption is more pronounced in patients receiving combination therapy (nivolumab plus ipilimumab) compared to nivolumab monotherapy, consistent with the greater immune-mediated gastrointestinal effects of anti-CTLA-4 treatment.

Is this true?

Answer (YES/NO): NO